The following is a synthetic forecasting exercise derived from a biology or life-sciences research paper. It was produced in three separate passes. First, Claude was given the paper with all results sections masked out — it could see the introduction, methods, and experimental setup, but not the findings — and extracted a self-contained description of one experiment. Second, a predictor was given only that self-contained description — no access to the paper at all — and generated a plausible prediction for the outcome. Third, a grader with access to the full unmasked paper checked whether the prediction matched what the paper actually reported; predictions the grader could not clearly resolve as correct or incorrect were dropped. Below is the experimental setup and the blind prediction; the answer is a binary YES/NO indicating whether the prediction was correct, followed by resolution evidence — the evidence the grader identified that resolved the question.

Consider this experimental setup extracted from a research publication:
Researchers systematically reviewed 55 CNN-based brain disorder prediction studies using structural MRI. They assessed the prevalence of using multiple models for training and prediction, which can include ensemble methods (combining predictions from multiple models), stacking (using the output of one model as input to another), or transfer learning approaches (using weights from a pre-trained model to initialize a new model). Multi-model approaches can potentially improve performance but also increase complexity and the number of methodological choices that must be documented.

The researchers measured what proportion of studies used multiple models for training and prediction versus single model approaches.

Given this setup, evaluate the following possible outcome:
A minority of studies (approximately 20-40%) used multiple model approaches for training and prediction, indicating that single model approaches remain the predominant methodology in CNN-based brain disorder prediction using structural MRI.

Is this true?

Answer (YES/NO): NO